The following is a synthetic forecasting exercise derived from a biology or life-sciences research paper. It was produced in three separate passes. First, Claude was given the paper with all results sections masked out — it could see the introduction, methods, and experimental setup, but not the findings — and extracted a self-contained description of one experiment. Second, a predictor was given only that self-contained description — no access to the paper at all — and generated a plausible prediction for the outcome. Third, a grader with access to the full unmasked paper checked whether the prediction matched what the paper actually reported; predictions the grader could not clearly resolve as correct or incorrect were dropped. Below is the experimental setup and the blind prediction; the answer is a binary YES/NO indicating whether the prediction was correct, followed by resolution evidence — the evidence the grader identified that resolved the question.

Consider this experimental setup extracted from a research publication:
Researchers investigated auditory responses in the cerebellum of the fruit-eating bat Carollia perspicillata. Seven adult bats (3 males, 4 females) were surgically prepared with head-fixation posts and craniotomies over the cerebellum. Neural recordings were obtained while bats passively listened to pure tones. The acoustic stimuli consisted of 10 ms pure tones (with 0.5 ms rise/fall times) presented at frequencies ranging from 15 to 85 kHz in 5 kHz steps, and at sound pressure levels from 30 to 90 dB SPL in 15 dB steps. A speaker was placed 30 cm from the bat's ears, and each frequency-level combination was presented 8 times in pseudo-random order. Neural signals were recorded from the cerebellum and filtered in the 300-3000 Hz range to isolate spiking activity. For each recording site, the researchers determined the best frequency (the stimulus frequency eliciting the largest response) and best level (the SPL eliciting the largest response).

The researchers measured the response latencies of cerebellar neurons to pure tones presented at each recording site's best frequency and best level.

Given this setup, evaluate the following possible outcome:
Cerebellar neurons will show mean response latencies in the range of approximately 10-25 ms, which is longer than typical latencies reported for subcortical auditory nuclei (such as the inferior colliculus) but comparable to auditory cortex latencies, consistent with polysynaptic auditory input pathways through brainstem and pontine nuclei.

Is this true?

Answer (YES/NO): NO